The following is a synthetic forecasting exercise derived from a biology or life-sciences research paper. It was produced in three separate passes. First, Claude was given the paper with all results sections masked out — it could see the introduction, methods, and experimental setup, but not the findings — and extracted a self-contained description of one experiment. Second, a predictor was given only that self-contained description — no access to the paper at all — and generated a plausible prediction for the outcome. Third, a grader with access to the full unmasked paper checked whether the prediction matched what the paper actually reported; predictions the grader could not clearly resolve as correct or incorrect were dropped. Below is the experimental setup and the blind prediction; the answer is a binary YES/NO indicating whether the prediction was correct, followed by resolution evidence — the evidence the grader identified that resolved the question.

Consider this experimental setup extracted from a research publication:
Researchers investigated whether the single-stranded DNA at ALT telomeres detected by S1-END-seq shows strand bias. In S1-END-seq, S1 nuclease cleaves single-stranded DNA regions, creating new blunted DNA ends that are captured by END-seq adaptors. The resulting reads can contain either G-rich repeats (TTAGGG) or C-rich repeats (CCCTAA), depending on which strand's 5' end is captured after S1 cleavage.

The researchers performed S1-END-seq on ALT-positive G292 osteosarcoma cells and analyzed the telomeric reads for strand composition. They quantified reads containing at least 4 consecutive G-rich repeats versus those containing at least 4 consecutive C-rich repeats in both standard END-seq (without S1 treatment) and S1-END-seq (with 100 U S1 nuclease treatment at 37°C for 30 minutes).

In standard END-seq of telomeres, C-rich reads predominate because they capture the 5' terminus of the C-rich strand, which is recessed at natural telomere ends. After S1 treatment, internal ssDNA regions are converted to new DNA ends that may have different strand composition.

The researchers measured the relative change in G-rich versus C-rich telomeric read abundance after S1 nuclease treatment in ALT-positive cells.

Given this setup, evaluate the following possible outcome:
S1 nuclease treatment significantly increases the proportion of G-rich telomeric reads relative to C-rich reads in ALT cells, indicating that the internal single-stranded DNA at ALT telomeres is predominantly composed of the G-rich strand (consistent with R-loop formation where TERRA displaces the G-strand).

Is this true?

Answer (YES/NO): NO